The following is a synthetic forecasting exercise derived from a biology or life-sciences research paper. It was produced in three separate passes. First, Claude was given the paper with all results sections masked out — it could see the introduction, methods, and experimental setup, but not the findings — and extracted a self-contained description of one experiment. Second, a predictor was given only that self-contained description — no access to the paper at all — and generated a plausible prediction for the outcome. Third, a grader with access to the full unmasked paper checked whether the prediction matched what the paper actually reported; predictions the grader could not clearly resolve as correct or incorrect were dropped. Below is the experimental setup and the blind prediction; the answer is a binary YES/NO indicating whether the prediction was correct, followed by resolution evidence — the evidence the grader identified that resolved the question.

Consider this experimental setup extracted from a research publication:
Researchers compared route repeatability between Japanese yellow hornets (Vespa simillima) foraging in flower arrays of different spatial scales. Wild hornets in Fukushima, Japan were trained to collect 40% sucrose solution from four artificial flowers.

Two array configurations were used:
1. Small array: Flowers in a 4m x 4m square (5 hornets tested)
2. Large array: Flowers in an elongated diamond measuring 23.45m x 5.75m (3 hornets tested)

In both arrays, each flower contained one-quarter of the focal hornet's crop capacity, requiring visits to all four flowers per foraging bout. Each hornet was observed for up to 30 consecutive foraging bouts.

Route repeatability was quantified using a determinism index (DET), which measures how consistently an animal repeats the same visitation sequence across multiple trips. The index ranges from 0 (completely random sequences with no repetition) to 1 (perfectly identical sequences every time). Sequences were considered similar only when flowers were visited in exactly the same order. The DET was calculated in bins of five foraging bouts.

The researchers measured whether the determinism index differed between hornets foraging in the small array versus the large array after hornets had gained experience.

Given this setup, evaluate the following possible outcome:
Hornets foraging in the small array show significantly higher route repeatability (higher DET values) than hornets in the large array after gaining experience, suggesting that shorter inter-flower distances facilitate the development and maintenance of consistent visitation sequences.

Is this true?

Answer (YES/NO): YES